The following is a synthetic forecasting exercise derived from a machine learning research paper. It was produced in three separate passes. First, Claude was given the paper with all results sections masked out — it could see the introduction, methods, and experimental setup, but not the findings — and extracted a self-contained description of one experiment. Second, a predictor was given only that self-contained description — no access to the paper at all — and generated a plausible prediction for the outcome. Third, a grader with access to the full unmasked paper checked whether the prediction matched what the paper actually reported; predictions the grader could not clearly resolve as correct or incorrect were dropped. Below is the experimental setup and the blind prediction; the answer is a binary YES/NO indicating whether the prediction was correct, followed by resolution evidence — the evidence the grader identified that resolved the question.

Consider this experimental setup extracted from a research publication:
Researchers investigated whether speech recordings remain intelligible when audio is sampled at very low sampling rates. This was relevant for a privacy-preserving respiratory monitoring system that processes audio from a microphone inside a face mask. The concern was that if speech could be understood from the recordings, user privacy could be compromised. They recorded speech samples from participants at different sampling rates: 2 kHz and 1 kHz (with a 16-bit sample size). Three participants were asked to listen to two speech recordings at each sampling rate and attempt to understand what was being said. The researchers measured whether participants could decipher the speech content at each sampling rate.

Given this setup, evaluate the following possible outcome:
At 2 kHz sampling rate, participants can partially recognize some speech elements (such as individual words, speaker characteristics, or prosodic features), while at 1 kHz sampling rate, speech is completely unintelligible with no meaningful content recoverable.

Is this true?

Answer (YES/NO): YES